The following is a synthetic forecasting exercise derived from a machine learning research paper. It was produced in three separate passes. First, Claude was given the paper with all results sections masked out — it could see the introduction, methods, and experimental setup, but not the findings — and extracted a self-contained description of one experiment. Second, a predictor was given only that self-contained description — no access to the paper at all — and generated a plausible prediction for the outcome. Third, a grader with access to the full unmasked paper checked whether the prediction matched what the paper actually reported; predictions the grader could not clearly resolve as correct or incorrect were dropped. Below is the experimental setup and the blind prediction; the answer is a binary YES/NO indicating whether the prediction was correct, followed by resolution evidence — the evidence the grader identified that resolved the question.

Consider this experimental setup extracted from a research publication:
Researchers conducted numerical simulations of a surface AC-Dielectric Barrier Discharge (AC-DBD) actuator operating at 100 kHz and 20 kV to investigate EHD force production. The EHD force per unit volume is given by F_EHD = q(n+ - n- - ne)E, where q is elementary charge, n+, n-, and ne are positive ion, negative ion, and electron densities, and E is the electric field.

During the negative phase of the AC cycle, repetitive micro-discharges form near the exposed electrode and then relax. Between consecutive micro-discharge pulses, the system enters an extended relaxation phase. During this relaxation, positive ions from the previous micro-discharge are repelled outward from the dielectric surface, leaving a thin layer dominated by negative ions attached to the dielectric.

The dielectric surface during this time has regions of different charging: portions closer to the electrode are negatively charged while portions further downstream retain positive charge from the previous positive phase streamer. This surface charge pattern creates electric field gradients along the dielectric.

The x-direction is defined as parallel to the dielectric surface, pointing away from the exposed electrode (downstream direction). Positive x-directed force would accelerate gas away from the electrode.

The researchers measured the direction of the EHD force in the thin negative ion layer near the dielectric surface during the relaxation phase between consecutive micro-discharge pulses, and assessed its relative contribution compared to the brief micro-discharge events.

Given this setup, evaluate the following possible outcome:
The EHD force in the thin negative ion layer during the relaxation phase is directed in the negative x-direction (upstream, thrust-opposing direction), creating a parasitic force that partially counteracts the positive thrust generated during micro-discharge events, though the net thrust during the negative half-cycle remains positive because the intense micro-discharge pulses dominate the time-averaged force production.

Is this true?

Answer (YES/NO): NO